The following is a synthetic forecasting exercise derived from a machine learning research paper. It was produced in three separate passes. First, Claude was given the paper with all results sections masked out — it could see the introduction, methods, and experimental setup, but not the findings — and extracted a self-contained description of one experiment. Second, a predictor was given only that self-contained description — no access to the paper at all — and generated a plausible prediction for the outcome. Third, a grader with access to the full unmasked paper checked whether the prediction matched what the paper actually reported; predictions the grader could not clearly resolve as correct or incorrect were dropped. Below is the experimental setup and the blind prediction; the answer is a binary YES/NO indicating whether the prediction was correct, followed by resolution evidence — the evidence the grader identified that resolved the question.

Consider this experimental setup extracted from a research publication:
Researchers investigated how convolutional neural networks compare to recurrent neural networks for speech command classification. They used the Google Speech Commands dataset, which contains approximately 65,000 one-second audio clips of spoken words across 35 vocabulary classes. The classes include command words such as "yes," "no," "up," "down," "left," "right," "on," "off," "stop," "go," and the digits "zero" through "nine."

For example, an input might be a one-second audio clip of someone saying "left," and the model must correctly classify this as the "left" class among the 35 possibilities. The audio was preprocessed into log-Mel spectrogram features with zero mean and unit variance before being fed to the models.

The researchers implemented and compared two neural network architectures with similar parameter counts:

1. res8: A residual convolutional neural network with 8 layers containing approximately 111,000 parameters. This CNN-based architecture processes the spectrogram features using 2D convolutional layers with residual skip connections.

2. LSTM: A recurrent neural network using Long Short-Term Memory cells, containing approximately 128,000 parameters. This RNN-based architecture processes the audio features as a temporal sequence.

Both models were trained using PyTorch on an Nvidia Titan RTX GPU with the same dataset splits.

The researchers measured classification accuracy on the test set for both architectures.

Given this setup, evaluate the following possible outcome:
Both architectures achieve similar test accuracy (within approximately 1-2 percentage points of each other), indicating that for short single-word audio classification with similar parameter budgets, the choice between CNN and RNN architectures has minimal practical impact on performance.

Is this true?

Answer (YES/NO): NO